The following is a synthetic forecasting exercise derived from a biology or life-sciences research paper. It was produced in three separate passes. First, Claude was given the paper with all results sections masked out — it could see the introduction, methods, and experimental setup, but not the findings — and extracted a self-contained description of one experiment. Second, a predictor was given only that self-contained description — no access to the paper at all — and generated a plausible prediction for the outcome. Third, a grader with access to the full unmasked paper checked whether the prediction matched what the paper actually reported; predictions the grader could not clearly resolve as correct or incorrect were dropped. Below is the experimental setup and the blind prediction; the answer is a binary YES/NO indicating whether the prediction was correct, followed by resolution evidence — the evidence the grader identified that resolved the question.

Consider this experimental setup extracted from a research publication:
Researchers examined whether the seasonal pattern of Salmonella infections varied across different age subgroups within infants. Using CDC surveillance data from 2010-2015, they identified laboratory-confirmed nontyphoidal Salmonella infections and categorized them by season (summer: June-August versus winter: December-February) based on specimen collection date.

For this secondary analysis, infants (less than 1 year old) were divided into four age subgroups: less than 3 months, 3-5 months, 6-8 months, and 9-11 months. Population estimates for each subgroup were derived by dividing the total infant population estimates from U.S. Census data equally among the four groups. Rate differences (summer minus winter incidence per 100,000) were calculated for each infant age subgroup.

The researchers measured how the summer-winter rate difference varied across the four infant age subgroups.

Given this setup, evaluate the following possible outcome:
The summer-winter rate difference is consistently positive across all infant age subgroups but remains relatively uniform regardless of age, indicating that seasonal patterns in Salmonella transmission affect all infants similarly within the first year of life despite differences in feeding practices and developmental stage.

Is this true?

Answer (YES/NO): YES